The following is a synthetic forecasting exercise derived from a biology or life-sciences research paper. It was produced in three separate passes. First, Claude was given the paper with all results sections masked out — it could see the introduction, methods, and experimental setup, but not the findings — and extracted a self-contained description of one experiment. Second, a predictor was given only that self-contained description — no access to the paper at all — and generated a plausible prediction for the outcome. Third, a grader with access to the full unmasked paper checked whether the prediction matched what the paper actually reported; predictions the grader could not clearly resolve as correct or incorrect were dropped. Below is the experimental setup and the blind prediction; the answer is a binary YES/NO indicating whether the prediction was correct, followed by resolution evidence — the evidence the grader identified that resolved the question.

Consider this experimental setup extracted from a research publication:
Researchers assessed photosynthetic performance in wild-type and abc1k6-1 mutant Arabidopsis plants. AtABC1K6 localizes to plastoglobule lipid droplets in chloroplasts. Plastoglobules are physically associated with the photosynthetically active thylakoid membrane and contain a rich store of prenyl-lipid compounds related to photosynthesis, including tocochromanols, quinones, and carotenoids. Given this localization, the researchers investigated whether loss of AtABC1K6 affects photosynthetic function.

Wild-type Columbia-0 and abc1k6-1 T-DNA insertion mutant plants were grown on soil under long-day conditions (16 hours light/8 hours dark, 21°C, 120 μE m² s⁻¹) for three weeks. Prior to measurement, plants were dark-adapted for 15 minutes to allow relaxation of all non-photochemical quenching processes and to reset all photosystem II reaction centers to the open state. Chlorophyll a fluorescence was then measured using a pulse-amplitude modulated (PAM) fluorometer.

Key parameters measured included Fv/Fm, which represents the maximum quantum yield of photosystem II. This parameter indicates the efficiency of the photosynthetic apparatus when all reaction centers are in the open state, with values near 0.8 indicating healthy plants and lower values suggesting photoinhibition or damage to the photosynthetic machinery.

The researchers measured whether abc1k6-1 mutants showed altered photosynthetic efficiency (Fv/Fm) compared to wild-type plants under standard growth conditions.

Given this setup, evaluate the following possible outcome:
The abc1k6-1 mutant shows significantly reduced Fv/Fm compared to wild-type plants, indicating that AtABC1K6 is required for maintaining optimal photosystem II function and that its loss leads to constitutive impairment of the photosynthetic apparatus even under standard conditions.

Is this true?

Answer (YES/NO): NO